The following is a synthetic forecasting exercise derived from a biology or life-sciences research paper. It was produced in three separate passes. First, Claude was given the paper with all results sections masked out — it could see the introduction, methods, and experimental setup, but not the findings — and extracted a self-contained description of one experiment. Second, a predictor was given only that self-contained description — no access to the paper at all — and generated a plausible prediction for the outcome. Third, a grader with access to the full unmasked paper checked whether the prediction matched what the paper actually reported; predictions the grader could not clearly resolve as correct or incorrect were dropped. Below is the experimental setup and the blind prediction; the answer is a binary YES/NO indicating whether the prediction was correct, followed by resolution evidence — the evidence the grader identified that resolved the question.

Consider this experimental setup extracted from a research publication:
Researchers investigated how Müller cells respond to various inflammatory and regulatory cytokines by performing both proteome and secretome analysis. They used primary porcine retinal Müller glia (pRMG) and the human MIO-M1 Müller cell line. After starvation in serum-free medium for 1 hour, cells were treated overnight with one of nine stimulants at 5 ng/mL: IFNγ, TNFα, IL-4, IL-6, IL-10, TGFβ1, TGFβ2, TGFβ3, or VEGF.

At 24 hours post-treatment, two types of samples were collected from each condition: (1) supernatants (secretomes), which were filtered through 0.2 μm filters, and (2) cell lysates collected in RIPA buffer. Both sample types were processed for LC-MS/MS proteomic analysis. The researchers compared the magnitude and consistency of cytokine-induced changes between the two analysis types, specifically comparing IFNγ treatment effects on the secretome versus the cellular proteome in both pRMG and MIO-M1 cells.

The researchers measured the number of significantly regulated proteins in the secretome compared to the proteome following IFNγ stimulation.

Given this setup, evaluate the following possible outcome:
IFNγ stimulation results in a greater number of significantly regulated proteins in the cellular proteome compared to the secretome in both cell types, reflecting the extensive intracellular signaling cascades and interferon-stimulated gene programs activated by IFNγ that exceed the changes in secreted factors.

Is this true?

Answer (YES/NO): YES